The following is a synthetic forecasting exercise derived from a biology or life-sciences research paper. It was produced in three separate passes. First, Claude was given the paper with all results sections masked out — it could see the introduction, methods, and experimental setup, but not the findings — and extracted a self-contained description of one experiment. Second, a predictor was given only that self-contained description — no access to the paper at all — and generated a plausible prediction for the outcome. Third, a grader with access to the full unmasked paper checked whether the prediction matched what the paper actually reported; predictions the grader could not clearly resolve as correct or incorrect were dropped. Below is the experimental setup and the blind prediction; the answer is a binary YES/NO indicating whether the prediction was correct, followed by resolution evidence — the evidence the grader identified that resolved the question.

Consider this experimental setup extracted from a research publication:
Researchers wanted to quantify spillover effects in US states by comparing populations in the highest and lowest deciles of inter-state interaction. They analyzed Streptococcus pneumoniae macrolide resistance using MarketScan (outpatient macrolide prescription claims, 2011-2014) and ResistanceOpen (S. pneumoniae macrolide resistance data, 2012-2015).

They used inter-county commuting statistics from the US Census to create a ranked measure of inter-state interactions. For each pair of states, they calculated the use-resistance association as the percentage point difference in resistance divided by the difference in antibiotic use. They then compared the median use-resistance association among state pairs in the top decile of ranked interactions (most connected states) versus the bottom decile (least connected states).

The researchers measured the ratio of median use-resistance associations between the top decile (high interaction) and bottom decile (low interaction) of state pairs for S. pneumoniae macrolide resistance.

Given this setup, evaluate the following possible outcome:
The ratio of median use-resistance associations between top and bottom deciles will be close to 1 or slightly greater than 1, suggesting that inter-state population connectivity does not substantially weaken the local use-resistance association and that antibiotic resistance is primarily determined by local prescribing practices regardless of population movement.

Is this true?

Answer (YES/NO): NO